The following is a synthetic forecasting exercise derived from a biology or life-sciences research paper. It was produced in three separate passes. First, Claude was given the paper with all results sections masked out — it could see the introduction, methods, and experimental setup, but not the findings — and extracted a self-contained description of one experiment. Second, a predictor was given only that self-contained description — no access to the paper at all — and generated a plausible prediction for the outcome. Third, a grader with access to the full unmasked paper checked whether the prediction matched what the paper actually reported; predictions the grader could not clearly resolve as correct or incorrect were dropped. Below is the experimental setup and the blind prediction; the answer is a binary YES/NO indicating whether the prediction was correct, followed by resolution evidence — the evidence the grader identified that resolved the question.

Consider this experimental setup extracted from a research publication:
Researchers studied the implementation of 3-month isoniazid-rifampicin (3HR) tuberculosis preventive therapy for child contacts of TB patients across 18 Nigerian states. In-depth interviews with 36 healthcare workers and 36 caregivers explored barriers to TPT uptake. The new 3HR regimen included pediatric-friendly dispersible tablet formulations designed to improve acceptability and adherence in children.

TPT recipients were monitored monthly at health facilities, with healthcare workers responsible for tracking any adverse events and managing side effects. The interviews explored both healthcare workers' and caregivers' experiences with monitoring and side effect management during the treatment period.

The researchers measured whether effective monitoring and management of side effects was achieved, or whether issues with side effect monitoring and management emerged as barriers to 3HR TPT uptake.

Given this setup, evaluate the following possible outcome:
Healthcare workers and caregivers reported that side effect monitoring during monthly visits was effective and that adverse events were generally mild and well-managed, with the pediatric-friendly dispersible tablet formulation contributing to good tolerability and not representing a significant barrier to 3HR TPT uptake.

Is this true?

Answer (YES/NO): NO